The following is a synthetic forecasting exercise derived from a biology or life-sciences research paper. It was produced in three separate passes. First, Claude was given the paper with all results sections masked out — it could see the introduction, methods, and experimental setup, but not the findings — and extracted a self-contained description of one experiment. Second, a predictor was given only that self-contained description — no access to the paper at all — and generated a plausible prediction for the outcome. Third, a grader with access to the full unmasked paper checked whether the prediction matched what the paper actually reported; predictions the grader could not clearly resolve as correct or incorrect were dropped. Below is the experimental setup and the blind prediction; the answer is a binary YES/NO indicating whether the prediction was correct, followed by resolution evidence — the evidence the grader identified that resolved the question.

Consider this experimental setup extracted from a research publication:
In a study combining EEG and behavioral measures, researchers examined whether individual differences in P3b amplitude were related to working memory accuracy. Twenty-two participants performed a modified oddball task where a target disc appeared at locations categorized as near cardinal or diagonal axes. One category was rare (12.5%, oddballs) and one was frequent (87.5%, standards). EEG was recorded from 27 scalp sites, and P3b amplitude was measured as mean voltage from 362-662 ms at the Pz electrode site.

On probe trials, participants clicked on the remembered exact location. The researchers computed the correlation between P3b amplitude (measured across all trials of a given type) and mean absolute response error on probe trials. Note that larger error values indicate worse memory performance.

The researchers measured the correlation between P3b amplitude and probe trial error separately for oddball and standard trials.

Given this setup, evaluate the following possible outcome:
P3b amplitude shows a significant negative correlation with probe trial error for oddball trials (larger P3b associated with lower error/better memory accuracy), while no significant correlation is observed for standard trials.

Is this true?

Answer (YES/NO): YES